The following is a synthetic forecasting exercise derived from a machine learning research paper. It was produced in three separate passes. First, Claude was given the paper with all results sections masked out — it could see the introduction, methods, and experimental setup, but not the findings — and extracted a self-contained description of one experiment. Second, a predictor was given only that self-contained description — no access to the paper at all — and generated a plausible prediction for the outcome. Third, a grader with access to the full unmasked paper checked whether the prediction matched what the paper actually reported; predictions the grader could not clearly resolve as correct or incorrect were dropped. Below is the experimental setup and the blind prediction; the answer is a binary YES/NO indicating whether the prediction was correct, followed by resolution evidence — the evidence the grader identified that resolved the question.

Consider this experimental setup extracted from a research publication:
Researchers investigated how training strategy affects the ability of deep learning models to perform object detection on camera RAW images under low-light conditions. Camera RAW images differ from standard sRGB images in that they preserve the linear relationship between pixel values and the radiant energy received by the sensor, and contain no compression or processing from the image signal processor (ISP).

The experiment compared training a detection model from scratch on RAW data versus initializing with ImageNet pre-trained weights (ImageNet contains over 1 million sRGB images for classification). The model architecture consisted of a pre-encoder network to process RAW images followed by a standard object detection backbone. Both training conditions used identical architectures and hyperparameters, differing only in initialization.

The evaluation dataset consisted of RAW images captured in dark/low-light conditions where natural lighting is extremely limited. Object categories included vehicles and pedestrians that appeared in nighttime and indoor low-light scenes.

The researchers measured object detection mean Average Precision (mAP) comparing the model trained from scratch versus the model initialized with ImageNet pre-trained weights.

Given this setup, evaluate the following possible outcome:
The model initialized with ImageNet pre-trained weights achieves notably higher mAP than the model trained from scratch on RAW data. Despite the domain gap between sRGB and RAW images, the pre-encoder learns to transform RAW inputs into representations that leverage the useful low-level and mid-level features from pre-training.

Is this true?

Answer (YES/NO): YES